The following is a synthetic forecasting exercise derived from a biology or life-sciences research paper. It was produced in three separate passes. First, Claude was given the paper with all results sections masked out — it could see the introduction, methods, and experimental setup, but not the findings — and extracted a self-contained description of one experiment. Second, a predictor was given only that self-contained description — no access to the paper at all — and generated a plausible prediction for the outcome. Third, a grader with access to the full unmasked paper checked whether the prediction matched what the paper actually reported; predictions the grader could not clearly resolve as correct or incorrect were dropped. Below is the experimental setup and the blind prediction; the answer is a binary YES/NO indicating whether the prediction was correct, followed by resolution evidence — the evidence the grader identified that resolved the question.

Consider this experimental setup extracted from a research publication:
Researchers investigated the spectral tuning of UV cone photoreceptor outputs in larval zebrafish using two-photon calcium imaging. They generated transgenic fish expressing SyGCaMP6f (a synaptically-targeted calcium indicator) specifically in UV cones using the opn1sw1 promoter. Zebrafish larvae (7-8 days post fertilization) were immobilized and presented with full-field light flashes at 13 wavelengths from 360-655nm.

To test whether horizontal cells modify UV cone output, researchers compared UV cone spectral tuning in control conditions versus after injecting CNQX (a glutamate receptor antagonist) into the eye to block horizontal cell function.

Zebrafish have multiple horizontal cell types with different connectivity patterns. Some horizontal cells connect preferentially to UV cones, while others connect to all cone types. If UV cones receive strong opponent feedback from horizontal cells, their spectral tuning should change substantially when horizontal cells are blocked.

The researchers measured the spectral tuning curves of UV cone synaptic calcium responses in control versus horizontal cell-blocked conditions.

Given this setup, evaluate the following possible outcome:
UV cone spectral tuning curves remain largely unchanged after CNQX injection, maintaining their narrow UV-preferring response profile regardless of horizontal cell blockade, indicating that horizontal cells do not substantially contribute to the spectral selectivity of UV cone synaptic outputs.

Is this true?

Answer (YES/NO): YES